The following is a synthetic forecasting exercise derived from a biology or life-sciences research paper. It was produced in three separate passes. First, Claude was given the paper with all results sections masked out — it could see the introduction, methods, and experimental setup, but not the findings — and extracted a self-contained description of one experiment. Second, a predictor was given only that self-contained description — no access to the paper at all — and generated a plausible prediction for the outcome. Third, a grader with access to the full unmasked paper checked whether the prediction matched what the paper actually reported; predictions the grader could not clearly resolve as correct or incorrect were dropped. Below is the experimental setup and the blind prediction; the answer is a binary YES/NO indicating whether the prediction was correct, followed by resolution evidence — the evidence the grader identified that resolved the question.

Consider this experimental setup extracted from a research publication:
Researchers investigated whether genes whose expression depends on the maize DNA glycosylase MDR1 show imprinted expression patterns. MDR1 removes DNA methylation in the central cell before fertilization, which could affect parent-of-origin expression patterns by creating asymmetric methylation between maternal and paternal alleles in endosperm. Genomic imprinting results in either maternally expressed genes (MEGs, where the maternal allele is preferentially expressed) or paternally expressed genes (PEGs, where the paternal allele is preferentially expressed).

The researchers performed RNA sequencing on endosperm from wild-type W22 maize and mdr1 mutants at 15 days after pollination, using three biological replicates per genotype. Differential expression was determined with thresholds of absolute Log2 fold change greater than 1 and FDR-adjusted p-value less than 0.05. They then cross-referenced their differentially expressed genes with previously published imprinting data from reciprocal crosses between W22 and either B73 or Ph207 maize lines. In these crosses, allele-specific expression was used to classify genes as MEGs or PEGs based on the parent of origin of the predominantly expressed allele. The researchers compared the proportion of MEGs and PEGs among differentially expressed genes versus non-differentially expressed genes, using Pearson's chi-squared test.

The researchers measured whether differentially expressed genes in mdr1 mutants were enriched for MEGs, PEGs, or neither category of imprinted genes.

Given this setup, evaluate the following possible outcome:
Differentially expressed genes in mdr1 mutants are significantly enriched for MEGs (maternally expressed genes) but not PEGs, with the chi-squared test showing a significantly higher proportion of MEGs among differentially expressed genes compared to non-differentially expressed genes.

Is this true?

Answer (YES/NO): NO